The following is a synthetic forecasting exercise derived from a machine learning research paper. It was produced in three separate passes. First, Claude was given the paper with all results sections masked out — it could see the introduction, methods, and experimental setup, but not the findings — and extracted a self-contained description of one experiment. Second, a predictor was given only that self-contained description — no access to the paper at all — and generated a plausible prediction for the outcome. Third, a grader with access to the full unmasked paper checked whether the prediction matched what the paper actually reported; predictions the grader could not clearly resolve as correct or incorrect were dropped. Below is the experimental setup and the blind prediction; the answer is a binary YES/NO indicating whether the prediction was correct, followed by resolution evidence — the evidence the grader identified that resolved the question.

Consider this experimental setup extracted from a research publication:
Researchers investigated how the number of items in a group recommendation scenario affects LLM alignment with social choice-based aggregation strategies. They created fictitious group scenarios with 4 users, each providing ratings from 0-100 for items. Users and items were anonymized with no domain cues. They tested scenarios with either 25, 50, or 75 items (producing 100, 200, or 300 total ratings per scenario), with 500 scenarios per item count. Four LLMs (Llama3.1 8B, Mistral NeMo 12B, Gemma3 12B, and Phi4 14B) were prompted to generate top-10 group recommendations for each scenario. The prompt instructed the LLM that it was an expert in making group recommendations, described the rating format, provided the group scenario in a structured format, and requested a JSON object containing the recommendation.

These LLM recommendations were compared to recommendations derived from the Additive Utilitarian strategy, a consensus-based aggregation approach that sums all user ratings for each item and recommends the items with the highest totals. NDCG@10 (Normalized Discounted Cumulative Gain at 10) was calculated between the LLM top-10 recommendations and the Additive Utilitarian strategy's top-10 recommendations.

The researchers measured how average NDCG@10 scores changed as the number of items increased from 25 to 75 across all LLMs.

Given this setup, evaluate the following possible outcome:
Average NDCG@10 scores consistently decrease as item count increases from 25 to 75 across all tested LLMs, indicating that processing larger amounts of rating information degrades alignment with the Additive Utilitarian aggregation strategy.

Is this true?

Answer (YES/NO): YES